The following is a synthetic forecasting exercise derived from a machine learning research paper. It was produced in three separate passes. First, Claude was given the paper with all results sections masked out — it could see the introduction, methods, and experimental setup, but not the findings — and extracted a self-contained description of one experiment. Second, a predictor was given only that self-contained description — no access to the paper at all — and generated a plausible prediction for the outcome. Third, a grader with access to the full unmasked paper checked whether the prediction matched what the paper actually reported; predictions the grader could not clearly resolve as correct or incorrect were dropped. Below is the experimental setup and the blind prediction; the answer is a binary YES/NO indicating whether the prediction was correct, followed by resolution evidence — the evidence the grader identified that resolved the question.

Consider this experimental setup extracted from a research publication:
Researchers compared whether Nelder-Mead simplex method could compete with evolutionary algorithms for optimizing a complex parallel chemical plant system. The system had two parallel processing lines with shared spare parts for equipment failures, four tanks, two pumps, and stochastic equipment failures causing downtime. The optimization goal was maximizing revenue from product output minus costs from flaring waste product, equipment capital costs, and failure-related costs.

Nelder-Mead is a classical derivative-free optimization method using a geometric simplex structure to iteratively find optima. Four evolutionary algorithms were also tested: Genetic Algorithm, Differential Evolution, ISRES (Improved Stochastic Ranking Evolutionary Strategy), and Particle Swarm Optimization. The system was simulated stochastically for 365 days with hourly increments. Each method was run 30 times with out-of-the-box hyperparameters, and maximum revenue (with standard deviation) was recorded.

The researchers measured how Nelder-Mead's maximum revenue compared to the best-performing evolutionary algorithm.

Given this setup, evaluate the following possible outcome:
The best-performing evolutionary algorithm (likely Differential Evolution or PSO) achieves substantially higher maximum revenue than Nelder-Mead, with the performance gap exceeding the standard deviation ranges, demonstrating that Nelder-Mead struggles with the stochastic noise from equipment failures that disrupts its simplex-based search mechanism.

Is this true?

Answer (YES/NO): NO